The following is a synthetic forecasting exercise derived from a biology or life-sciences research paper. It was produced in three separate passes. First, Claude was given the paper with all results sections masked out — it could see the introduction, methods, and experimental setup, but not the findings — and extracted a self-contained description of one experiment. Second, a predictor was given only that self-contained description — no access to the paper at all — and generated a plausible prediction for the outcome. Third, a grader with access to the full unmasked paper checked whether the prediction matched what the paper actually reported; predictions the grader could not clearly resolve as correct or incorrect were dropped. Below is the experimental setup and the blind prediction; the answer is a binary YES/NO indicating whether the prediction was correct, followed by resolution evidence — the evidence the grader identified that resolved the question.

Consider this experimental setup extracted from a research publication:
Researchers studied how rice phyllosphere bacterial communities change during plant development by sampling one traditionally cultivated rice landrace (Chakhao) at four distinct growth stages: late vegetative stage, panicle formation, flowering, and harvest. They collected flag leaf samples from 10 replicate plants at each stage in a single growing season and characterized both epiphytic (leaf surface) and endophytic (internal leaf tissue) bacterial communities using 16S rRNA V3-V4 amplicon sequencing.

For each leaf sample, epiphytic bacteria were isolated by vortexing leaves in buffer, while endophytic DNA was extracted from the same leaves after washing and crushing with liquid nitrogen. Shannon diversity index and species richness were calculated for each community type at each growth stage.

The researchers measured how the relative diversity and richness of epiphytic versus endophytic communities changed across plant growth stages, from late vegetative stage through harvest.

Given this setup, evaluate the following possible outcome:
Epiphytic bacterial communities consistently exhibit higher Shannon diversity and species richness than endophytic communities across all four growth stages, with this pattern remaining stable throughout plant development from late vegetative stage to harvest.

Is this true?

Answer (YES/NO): NO